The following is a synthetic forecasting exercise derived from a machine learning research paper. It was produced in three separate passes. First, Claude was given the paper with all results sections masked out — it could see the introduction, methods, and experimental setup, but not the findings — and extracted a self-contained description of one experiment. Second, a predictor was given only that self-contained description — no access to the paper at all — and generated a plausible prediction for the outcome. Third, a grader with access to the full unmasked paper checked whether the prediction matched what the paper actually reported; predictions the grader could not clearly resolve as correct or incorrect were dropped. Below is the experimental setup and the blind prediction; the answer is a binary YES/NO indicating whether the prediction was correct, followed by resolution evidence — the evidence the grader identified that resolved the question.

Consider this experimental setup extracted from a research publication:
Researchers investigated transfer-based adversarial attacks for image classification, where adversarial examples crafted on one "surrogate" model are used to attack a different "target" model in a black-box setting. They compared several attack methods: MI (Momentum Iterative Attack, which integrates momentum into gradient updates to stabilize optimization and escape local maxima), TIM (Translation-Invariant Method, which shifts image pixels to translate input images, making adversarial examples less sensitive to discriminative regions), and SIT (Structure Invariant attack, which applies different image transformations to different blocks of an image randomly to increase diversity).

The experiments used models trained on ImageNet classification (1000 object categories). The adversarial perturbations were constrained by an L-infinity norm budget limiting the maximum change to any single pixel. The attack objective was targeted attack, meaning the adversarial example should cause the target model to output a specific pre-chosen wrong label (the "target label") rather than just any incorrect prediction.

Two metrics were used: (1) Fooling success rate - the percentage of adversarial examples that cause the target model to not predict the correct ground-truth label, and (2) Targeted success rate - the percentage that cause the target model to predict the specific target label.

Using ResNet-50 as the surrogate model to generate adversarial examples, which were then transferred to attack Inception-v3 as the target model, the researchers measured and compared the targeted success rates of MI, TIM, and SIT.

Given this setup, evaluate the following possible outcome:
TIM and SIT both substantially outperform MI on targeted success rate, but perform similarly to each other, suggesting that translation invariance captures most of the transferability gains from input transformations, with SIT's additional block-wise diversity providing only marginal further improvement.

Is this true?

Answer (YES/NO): NO